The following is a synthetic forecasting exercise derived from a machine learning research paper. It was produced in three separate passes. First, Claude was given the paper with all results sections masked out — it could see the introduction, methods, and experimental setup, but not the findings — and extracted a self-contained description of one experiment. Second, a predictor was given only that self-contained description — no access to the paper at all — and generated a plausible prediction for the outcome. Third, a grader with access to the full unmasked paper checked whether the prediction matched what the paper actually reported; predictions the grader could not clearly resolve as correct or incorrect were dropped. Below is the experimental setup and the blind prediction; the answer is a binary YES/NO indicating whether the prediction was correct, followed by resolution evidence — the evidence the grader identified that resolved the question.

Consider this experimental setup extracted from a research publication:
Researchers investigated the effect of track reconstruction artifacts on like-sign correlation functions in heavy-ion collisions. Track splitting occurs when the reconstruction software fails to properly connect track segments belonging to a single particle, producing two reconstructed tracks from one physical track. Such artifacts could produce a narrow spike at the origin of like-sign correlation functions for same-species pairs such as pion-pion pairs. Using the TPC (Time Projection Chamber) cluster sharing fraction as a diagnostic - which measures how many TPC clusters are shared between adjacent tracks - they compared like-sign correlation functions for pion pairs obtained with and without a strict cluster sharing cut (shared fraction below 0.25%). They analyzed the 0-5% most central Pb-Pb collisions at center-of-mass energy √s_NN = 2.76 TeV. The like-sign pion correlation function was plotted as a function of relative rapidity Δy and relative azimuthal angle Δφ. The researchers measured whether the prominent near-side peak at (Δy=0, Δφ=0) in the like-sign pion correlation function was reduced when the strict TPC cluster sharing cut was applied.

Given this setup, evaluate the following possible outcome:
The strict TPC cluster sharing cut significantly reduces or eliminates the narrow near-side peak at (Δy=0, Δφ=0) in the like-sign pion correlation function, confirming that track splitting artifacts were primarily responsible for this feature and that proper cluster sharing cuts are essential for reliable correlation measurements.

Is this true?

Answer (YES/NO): NO